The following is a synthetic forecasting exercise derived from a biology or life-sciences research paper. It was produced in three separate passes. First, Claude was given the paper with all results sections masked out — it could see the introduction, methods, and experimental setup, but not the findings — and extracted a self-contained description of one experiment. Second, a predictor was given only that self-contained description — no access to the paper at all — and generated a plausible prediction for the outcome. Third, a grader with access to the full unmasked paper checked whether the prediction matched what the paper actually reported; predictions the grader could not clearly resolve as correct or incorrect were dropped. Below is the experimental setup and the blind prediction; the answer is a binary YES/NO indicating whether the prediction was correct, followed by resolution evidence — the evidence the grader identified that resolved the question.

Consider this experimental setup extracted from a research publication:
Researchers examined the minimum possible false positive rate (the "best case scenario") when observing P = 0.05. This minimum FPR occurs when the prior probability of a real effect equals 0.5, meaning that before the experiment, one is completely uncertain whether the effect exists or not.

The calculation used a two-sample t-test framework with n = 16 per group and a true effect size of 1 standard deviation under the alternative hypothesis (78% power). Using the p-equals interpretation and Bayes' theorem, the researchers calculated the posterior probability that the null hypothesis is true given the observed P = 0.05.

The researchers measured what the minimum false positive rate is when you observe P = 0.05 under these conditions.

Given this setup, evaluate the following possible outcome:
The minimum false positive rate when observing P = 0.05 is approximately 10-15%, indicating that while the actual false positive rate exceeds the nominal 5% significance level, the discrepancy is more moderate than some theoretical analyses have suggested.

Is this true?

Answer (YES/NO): NO